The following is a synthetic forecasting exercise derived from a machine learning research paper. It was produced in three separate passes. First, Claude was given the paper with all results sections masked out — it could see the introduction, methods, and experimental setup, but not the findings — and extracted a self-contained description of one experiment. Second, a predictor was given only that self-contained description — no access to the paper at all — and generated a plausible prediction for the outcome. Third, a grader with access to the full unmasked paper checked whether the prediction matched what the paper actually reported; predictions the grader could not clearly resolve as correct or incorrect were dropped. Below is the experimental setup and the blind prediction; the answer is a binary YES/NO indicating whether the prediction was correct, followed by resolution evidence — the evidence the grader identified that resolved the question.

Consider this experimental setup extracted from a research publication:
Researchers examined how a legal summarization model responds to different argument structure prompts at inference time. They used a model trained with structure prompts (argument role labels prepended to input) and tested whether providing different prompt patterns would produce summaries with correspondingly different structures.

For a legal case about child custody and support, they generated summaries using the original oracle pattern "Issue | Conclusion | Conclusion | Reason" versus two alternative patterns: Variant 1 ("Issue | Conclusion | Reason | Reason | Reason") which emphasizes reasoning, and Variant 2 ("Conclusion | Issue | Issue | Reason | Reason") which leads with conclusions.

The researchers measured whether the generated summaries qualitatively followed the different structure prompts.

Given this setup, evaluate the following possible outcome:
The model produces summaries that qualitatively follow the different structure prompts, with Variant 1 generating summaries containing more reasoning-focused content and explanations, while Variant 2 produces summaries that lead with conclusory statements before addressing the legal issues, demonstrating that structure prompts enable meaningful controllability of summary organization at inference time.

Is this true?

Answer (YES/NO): YES